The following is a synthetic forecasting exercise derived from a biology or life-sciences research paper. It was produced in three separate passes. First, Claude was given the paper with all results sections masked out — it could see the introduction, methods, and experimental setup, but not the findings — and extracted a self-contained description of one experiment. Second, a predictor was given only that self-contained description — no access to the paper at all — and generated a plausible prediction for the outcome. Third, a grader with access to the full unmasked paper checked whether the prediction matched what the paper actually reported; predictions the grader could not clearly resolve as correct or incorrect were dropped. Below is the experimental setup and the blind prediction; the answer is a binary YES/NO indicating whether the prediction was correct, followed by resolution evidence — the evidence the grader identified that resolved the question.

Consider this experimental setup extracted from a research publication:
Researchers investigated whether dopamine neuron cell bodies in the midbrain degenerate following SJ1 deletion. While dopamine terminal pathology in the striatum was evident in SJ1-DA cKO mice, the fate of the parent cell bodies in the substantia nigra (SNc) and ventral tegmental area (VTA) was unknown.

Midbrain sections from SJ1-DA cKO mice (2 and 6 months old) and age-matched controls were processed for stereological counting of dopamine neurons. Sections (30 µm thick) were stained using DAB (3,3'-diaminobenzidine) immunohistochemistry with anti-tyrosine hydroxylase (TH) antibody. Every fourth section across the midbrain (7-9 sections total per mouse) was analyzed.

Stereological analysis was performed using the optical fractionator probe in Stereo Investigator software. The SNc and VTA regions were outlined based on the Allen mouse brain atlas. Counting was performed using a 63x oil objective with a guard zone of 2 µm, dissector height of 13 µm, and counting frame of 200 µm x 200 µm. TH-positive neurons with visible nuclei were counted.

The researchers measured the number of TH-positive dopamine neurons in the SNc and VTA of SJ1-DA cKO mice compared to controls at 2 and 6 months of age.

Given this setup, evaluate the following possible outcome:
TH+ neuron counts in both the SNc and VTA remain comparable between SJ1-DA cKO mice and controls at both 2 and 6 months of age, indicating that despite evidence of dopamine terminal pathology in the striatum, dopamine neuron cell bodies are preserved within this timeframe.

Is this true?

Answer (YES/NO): YES